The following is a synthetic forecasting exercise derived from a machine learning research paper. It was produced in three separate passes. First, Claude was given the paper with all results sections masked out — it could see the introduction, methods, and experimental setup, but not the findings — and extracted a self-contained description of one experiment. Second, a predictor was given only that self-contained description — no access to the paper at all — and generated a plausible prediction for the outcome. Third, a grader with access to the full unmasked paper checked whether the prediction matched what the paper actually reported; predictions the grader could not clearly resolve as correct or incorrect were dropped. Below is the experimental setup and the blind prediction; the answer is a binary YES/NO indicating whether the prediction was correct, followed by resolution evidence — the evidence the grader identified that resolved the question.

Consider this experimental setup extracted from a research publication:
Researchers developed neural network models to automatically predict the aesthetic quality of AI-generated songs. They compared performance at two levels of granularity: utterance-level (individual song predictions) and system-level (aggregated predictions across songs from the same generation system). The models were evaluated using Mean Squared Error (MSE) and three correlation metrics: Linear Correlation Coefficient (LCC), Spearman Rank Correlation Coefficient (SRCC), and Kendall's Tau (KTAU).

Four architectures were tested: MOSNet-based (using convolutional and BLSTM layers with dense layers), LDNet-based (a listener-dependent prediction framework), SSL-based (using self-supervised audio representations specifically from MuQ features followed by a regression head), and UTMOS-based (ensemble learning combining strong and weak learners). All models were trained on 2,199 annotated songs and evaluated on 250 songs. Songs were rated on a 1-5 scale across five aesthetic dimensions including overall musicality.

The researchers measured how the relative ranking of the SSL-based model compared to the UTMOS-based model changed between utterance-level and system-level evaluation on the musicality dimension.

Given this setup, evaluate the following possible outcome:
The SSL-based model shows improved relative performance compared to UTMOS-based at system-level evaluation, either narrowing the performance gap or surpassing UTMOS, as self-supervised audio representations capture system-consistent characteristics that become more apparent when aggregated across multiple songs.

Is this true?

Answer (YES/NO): YES